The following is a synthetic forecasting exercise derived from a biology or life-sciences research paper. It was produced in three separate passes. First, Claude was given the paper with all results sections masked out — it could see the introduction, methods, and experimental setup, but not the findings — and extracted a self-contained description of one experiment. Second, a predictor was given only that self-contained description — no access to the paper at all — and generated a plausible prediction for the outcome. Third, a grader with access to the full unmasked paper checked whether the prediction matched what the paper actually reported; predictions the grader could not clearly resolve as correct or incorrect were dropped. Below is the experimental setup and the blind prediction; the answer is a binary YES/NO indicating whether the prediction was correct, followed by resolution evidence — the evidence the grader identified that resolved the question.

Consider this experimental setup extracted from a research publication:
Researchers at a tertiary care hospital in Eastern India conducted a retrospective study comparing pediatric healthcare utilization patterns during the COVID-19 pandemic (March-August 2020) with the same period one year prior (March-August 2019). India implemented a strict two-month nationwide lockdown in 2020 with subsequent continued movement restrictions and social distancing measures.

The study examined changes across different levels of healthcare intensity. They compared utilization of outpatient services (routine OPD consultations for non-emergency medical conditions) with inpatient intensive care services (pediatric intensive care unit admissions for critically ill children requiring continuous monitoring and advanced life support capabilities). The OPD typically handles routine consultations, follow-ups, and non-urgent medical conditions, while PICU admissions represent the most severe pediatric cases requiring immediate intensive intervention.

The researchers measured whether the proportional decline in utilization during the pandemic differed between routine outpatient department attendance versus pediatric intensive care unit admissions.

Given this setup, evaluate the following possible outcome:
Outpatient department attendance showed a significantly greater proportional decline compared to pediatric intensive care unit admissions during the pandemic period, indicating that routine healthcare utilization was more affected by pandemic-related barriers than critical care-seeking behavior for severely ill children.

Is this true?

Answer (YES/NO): YES